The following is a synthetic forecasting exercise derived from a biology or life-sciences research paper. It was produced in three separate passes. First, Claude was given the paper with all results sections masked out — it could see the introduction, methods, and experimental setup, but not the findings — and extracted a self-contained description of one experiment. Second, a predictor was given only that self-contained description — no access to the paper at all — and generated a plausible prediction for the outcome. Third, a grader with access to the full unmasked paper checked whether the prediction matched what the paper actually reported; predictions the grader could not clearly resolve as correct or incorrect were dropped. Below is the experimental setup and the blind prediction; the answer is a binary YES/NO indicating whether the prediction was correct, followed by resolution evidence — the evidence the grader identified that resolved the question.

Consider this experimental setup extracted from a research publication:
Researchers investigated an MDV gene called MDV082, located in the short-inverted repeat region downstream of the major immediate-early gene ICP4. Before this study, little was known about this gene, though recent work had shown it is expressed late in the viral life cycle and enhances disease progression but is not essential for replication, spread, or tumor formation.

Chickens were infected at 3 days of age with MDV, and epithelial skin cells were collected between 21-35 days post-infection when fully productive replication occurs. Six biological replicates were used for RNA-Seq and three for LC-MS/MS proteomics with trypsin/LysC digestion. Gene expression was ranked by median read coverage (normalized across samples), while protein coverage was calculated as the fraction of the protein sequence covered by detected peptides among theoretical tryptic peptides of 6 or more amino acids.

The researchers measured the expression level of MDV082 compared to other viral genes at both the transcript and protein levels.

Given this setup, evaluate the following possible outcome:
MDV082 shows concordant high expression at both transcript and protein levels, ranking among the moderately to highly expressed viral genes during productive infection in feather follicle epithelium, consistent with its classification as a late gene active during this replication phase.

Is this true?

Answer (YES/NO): YES